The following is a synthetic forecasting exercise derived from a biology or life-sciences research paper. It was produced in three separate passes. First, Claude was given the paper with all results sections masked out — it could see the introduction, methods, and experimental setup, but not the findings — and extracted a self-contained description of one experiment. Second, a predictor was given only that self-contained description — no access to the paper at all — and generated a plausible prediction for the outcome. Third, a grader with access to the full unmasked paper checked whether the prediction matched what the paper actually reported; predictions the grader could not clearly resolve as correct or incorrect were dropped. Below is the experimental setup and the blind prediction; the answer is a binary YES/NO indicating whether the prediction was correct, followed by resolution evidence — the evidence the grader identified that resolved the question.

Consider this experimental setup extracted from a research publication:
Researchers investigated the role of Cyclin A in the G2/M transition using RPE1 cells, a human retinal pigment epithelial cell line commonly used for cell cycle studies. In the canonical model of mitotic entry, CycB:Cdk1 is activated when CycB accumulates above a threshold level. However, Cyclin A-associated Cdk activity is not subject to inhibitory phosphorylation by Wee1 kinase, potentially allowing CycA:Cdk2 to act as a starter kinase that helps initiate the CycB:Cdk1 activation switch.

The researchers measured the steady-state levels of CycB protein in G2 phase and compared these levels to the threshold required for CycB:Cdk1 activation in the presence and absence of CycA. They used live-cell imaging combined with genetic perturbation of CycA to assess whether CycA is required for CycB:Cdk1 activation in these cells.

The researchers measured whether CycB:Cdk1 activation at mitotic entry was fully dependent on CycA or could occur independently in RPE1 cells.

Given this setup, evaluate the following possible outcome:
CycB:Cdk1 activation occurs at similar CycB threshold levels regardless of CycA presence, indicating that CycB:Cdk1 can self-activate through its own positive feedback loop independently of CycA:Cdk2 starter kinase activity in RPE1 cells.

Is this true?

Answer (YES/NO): NO